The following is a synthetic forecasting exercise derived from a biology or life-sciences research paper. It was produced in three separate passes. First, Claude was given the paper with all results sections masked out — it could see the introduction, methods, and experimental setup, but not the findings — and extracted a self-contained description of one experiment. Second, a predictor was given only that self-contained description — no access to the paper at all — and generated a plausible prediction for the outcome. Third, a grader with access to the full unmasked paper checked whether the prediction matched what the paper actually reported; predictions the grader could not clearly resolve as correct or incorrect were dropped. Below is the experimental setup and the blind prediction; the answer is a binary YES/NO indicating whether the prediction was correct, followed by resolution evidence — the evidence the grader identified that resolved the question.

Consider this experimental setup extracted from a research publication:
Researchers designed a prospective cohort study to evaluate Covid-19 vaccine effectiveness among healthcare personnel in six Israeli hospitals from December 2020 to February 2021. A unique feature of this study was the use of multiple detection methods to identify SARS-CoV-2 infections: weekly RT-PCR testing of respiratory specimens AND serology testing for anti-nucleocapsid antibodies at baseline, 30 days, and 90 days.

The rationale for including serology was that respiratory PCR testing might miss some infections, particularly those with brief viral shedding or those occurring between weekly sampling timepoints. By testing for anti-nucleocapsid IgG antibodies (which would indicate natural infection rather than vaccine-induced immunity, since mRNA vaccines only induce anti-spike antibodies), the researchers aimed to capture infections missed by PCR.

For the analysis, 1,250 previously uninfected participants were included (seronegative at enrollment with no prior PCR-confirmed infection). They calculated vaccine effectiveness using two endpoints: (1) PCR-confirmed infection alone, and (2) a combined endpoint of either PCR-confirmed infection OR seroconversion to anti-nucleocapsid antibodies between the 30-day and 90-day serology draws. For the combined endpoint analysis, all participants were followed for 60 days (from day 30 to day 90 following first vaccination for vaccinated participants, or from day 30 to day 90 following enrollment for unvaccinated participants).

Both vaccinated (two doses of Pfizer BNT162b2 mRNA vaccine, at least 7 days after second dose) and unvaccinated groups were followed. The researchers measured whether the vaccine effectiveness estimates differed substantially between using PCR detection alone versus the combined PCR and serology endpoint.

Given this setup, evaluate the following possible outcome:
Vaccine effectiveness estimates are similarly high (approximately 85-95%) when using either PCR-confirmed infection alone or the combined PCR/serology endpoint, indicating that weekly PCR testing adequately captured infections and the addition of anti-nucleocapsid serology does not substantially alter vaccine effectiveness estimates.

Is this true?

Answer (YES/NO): YES